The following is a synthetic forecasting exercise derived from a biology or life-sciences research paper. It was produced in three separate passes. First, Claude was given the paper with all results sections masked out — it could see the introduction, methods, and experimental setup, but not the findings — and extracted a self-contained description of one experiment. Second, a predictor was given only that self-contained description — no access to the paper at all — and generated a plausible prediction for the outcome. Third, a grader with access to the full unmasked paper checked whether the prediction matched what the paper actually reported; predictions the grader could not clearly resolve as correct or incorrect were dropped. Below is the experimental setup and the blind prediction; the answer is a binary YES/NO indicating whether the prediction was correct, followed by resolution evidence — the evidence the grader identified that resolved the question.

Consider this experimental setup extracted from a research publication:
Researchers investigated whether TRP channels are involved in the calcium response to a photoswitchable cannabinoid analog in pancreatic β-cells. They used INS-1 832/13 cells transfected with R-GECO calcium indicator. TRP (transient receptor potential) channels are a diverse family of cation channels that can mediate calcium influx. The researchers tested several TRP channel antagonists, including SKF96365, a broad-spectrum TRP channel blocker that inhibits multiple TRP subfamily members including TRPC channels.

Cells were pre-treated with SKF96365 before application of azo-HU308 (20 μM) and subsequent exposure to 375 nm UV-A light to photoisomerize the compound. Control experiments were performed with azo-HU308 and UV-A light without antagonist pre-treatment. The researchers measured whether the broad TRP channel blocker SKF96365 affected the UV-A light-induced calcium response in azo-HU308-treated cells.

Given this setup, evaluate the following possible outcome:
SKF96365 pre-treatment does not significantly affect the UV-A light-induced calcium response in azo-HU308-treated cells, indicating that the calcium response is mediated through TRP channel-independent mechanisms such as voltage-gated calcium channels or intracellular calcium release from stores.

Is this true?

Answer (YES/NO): NO